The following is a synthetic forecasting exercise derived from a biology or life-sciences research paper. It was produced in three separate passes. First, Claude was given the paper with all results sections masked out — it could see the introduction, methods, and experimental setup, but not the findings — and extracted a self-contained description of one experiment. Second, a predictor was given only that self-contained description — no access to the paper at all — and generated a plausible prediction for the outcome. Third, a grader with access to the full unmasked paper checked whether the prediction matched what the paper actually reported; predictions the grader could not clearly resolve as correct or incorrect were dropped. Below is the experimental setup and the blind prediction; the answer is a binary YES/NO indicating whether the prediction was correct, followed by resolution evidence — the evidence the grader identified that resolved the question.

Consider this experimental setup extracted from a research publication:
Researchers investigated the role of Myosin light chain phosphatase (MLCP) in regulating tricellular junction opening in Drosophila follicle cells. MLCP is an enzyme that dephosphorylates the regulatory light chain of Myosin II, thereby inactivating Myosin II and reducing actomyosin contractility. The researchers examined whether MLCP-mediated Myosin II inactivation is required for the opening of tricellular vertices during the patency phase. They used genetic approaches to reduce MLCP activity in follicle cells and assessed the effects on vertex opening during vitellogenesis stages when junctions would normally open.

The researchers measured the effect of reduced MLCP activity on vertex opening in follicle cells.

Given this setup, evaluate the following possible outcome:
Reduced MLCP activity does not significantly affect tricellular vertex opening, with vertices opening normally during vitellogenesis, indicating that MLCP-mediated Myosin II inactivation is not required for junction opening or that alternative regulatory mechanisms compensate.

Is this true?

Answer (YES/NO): NO